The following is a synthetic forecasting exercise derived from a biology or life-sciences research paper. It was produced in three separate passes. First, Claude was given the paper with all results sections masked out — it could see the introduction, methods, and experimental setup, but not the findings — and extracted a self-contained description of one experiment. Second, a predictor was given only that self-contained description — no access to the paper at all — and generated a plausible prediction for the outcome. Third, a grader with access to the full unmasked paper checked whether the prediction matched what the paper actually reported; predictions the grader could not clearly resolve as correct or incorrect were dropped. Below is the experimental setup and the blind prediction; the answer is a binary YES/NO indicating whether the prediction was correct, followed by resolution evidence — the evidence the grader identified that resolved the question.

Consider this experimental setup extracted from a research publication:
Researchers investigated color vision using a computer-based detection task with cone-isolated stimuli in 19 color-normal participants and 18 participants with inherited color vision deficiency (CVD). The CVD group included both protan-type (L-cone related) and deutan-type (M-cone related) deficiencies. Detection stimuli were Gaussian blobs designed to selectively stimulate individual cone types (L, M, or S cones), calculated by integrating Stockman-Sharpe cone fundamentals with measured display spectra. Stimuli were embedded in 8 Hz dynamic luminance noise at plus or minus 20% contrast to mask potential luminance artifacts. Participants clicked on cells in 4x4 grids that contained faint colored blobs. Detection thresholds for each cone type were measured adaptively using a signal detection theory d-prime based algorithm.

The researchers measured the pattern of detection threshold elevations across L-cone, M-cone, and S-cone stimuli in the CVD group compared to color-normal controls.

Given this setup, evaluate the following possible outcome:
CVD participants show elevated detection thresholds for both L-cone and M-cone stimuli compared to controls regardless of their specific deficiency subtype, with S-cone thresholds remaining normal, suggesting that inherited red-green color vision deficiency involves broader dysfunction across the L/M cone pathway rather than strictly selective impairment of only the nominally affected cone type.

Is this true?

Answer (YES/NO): NO